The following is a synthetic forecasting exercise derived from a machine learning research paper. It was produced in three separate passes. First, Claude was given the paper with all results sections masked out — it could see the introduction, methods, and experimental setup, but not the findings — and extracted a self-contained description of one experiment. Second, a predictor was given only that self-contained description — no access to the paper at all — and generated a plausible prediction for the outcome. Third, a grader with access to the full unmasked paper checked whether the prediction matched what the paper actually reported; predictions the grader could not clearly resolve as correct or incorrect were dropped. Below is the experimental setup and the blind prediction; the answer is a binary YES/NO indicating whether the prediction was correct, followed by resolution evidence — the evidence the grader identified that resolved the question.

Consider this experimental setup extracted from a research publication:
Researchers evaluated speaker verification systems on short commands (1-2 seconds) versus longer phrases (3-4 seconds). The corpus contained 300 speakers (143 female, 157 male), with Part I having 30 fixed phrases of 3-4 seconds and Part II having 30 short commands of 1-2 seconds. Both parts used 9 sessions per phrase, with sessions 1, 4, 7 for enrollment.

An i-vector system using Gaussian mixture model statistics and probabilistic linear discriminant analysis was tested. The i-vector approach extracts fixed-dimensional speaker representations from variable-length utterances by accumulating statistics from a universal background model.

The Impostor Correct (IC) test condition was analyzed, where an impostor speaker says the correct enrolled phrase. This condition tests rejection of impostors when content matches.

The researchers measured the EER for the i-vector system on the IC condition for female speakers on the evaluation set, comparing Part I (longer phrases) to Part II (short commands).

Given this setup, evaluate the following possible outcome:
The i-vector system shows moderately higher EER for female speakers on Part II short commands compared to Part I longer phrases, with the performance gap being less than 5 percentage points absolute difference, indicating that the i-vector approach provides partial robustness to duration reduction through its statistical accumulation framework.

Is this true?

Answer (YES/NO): NO